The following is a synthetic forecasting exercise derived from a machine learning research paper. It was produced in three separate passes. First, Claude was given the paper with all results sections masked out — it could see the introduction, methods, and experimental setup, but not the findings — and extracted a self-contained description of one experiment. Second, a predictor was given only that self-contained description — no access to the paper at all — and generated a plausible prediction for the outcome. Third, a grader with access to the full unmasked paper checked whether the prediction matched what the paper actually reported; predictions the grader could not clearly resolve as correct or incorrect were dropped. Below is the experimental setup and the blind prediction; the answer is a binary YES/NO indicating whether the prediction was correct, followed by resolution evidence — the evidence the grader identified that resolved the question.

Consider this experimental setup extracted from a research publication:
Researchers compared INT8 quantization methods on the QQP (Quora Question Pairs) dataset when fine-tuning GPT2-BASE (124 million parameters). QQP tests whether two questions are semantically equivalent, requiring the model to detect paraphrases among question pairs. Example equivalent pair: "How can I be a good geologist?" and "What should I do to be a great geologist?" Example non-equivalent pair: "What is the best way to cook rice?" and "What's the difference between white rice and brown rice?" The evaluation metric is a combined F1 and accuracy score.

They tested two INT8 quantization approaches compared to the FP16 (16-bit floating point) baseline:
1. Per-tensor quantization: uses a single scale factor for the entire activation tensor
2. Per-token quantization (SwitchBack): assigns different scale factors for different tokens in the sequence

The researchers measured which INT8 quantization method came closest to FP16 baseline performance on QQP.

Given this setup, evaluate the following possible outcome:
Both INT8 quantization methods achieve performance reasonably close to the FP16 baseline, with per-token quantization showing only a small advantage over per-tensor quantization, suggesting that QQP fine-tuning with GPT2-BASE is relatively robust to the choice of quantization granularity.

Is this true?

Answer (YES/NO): NO